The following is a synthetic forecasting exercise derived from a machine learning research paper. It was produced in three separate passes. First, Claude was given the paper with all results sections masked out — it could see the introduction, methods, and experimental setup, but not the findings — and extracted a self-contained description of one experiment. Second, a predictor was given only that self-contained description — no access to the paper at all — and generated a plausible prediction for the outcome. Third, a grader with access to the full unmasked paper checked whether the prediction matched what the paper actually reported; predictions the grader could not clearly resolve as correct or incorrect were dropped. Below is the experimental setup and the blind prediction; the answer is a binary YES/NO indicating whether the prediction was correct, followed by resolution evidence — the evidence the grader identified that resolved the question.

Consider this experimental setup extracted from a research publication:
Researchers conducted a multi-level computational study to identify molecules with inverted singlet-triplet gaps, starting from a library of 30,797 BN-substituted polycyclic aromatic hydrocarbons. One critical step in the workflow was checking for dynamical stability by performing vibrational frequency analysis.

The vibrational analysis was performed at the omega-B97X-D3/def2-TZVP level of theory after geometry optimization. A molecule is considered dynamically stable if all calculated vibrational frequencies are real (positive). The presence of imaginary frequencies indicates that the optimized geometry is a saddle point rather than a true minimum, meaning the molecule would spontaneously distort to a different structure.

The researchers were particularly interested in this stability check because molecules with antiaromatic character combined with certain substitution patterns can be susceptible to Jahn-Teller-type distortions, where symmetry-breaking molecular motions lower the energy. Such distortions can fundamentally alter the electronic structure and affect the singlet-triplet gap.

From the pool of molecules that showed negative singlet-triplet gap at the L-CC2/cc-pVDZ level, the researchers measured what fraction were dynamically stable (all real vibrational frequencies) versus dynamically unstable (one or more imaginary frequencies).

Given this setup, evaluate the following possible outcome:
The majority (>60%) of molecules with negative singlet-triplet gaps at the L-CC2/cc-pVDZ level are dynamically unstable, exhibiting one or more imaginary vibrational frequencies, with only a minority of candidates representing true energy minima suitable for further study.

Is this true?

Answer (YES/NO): NO